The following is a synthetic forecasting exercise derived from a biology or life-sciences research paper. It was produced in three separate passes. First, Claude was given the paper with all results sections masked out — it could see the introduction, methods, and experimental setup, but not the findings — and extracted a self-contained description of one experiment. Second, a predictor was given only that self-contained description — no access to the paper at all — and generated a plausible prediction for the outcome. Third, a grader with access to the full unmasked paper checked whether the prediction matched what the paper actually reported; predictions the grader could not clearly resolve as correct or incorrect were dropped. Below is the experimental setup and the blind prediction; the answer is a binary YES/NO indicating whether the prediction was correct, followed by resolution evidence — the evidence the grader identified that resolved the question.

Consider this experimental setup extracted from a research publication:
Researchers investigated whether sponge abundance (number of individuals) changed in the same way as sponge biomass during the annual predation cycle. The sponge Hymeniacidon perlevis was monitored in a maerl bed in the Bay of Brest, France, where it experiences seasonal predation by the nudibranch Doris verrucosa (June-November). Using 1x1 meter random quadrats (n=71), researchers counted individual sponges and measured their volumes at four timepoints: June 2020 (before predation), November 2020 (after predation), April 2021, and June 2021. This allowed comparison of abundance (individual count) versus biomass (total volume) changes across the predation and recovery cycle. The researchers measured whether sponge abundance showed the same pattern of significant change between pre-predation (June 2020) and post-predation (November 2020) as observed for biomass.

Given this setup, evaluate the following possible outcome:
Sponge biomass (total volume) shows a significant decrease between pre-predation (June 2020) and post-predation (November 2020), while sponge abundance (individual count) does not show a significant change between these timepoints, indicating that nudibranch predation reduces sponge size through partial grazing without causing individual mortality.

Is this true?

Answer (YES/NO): YES